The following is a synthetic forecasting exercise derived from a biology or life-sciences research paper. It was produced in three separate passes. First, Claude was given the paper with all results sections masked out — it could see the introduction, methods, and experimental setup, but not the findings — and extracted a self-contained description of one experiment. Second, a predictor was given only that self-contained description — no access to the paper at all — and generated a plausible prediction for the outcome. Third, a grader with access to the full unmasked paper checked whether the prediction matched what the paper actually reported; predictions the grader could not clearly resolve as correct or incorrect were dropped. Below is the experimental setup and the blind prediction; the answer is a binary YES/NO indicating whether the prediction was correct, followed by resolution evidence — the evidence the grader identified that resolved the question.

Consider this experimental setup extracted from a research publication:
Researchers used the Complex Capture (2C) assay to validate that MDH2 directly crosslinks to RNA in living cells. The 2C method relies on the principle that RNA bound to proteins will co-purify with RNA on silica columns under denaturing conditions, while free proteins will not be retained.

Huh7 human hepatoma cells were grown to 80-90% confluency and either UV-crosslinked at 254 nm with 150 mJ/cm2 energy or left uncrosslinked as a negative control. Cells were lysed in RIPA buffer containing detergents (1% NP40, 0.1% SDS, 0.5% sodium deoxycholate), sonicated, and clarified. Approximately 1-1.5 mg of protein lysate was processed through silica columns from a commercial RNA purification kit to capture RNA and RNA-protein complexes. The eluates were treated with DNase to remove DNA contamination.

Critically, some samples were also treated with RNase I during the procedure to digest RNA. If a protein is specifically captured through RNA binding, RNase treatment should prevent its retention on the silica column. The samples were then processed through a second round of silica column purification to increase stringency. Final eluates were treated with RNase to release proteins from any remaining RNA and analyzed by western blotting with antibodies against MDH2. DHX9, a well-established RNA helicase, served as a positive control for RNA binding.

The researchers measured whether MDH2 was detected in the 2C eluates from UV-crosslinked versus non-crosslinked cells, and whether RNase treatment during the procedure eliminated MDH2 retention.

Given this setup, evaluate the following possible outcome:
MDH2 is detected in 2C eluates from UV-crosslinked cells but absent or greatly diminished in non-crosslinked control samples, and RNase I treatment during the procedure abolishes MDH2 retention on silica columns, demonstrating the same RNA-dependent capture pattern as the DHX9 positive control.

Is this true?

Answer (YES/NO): YES